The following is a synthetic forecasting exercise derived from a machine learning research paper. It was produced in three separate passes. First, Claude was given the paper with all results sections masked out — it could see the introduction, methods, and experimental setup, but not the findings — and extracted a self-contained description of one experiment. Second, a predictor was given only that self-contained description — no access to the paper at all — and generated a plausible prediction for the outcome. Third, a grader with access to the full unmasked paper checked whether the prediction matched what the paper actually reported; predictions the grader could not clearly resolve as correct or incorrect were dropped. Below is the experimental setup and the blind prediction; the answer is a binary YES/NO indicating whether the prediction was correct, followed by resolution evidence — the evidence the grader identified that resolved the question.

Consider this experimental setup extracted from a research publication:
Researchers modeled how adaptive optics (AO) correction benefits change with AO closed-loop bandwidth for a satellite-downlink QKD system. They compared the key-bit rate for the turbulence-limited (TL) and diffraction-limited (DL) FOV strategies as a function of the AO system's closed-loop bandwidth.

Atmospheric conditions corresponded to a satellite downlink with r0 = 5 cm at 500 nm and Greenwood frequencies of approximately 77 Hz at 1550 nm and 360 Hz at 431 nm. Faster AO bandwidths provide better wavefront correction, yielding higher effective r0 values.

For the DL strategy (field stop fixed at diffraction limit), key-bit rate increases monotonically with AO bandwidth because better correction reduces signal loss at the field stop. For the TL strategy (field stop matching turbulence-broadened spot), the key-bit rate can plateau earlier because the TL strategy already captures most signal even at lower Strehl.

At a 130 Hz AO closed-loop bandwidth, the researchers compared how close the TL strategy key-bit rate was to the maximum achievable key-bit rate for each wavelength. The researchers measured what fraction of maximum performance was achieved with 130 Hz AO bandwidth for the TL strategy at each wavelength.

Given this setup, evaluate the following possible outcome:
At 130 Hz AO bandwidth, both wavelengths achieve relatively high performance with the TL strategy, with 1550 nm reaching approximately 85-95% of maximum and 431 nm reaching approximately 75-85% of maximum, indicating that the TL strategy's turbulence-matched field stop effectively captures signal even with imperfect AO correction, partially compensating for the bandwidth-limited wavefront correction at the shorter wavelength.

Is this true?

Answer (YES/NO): NO